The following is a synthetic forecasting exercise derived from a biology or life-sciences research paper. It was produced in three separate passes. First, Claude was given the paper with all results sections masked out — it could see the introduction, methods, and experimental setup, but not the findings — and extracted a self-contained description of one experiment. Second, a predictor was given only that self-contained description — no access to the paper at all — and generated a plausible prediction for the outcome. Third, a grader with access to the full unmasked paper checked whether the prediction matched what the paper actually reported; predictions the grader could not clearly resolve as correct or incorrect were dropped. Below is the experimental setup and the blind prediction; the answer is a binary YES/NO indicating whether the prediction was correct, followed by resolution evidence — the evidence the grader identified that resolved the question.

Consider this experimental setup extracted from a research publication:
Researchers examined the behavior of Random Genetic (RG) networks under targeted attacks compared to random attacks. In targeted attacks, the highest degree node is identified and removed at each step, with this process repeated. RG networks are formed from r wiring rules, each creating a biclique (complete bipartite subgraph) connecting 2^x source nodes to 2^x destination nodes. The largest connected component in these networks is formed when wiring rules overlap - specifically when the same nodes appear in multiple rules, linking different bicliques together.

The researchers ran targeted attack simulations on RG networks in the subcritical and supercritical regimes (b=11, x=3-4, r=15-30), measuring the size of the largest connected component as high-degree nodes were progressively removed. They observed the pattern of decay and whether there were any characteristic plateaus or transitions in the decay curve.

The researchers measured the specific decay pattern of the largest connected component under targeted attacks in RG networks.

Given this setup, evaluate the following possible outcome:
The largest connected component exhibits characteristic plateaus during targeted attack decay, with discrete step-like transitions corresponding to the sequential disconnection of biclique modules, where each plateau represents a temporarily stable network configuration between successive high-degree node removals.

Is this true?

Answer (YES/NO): NO